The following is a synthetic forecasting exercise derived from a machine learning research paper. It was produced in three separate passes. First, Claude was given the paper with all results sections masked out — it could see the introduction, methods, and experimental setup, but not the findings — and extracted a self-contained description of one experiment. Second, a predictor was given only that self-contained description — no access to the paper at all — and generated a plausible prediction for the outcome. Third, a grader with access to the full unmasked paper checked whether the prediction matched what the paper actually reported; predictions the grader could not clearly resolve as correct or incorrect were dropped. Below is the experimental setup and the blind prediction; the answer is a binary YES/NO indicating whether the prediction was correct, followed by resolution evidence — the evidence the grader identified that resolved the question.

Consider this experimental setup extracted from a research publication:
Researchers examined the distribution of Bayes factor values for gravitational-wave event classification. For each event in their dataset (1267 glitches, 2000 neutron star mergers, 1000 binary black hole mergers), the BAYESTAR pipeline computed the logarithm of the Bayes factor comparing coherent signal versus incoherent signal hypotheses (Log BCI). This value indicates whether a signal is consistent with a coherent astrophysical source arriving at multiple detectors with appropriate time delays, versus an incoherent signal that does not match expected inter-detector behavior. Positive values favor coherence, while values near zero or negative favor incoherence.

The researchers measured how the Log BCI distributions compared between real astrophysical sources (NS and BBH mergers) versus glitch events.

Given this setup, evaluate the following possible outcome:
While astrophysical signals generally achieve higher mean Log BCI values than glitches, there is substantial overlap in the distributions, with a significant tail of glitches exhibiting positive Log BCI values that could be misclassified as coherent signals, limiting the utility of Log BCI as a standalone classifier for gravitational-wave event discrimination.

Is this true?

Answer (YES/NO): YES